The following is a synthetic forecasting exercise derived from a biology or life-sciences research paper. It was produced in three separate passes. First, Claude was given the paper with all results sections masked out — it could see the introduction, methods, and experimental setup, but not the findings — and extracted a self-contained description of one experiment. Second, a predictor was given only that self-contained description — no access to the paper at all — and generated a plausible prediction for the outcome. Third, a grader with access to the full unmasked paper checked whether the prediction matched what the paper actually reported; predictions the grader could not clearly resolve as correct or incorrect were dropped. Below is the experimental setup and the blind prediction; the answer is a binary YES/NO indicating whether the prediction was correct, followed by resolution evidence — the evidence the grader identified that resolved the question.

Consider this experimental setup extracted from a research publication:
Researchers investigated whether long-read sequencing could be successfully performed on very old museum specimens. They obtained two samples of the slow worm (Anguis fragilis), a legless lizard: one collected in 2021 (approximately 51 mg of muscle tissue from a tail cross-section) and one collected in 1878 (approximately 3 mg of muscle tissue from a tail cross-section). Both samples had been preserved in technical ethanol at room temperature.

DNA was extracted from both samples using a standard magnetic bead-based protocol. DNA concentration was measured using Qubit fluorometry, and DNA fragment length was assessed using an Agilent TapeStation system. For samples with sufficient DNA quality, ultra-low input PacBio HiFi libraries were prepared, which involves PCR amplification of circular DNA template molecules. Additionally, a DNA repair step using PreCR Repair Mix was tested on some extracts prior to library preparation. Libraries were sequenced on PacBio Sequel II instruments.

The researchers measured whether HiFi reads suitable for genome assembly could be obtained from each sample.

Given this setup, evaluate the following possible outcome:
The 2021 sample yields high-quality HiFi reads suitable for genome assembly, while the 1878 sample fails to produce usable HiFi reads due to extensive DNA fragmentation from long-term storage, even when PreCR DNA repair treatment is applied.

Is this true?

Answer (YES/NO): NO